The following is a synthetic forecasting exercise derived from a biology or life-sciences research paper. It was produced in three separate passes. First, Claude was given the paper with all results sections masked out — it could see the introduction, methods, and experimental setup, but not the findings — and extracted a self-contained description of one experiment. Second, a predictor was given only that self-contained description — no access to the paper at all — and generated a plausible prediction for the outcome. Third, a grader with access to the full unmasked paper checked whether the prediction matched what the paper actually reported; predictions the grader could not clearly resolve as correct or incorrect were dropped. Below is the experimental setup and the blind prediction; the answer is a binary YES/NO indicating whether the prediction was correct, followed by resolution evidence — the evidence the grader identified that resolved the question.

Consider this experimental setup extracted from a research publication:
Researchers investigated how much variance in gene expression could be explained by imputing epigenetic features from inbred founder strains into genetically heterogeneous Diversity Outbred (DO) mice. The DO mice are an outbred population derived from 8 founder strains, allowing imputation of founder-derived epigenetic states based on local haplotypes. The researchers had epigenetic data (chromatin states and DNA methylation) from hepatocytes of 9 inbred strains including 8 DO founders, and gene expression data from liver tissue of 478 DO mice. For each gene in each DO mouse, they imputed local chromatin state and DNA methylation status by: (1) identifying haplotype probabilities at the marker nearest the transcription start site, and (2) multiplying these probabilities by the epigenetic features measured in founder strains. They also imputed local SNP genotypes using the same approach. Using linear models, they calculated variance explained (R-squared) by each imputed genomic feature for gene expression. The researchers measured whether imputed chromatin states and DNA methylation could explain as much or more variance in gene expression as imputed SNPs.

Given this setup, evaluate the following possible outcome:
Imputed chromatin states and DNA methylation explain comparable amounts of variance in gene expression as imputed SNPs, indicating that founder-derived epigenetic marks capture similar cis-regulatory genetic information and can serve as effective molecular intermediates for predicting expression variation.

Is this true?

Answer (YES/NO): NO